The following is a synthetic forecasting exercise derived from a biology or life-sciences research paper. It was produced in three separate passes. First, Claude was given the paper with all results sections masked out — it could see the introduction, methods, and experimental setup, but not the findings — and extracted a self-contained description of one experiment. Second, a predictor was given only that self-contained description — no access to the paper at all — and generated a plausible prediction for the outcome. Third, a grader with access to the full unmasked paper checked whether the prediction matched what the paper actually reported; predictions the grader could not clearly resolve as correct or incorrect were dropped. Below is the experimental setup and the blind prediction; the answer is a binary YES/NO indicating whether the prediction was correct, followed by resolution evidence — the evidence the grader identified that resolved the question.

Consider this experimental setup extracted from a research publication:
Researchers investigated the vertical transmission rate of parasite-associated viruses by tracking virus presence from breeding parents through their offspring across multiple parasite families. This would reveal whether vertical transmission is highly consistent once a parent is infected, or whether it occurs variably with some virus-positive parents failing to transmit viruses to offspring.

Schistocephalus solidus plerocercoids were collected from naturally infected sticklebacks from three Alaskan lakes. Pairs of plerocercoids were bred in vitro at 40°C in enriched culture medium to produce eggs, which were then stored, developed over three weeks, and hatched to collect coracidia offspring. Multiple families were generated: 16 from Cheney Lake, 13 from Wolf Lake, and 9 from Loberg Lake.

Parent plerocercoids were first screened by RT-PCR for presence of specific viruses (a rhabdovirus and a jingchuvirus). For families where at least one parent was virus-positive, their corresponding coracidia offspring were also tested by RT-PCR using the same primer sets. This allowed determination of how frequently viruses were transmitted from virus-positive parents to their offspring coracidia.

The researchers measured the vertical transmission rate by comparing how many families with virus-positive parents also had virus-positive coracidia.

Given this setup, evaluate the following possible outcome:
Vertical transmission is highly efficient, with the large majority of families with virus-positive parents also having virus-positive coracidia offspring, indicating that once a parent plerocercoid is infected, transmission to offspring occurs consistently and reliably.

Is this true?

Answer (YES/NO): YES